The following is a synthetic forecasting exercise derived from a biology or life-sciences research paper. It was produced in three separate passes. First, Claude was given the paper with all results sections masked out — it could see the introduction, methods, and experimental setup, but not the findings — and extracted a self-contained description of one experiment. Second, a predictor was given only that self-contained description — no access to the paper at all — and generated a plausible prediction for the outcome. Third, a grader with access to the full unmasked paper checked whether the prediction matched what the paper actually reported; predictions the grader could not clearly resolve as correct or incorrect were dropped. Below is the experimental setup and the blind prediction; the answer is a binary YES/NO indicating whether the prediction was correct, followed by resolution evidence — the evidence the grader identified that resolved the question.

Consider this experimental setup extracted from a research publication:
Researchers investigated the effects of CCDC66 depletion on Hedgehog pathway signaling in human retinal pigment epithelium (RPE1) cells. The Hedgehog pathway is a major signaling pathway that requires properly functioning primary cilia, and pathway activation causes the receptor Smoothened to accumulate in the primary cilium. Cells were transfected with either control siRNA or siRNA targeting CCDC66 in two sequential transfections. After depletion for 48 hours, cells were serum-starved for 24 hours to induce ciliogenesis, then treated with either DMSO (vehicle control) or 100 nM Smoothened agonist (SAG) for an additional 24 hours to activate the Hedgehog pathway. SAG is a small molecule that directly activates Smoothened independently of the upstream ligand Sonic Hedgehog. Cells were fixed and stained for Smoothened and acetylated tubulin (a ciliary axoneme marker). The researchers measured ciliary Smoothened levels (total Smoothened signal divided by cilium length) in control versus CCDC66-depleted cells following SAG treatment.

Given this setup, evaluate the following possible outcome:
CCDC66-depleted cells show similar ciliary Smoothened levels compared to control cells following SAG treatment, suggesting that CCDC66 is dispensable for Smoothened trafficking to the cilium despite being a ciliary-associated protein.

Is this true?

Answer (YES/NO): NO